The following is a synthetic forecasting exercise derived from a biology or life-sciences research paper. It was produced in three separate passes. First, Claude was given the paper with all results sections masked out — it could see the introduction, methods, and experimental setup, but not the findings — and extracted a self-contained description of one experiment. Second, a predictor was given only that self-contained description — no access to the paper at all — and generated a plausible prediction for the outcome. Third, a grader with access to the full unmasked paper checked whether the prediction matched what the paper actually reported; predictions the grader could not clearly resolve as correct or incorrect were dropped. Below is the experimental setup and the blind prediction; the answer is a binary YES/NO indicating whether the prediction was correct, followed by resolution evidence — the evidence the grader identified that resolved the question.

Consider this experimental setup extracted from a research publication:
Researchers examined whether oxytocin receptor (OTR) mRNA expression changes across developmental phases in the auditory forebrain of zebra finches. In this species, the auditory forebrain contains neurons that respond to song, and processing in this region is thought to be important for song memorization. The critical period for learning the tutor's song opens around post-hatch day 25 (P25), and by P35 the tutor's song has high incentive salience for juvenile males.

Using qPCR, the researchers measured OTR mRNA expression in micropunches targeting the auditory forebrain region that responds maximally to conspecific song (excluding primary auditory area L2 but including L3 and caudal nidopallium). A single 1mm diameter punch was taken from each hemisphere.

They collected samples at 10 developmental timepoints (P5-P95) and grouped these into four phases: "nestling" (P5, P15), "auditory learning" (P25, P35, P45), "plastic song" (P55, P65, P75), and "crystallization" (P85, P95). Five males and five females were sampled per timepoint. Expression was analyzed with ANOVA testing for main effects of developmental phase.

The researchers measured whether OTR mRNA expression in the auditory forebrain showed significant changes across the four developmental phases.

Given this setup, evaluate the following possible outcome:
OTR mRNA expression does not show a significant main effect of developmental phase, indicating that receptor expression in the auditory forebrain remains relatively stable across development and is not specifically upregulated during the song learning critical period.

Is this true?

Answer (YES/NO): NO